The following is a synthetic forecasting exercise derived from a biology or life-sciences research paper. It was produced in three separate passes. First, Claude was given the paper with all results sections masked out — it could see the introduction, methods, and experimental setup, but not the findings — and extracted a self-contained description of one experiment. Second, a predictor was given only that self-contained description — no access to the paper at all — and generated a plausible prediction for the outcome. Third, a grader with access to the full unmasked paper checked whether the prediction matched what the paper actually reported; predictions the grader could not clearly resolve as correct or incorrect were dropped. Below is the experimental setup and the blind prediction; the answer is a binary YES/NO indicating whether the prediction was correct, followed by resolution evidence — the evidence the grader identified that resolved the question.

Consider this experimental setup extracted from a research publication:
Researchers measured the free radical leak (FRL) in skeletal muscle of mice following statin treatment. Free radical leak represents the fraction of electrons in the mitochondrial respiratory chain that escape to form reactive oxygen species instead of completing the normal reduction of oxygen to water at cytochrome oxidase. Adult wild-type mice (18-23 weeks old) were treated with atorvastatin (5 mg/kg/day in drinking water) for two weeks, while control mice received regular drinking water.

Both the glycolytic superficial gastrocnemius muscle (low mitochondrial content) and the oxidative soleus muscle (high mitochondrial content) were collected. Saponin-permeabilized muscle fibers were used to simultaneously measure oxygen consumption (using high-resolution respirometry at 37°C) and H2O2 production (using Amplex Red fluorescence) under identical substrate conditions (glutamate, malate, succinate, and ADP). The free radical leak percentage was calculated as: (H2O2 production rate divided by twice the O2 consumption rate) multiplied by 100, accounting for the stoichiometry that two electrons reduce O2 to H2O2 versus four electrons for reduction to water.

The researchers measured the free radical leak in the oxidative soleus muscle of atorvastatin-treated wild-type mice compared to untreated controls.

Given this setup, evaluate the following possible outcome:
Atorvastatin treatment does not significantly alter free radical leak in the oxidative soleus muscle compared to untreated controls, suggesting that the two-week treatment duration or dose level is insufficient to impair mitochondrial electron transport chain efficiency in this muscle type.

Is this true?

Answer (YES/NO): YES